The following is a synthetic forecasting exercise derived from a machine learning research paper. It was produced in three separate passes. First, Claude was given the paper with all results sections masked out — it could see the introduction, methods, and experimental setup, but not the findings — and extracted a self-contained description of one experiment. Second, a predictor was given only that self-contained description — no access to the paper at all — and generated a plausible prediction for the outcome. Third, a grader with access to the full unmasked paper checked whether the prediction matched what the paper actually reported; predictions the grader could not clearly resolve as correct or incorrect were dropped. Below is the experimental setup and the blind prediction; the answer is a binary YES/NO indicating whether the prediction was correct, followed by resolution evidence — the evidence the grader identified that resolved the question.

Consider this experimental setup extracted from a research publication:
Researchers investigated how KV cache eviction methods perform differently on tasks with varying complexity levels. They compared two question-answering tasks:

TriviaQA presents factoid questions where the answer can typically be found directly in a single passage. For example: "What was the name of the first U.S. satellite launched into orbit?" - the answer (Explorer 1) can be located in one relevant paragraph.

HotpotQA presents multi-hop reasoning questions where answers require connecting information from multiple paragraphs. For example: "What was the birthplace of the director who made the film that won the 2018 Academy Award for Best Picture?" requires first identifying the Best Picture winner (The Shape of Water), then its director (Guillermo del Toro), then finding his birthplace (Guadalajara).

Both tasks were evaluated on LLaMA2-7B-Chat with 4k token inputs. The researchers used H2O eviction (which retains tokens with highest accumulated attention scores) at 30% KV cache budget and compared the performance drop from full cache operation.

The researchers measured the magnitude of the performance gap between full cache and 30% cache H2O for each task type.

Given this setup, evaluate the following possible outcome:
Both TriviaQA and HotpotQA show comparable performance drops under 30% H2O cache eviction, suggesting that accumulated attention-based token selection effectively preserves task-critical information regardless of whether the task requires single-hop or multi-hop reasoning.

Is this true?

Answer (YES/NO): YES